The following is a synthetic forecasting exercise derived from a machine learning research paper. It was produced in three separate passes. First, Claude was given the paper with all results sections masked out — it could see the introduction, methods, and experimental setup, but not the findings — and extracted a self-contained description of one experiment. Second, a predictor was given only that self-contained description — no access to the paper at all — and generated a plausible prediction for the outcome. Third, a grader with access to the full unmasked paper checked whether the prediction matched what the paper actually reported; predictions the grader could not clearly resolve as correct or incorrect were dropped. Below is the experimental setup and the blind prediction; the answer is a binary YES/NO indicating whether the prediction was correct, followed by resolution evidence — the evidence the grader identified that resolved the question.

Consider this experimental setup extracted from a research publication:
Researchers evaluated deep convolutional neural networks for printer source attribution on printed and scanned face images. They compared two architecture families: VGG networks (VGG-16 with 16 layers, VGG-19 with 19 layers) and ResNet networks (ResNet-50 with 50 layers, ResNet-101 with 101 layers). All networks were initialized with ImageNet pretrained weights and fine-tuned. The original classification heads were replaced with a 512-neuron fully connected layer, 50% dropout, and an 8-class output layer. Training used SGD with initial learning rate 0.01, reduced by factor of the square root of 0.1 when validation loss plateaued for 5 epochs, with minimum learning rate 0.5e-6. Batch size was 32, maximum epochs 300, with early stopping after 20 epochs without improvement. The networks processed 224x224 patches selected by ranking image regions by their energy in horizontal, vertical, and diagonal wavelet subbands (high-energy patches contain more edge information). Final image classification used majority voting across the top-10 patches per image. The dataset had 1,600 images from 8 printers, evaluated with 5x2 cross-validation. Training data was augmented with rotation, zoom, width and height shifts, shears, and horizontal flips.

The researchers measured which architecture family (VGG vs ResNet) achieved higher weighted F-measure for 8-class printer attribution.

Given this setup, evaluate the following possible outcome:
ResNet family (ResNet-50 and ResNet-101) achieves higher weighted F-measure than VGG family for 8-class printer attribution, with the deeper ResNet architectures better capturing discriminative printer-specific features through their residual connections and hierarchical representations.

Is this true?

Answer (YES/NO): YES